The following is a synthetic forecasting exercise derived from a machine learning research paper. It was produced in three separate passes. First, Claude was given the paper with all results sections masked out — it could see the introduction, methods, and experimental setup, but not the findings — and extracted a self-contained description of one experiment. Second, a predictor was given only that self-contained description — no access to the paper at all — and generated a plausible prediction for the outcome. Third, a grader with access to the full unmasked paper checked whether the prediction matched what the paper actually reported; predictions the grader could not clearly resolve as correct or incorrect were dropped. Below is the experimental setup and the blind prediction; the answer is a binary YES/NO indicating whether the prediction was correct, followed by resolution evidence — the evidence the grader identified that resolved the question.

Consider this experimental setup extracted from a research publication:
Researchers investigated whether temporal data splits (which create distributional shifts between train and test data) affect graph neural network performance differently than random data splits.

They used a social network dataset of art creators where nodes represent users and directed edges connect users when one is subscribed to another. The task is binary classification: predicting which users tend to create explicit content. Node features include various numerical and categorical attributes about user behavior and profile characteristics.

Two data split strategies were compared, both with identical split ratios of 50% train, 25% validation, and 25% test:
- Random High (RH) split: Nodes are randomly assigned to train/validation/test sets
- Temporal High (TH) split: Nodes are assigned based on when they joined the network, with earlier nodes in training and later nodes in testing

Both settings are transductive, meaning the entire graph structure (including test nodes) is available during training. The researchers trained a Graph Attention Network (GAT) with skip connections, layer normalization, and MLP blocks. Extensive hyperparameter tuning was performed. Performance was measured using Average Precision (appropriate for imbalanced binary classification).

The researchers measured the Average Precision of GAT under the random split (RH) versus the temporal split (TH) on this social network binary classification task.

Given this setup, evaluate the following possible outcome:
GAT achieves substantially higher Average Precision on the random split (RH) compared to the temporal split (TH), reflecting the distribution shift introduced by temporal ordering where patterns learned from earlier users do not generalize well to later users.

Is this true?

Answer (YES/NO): YES